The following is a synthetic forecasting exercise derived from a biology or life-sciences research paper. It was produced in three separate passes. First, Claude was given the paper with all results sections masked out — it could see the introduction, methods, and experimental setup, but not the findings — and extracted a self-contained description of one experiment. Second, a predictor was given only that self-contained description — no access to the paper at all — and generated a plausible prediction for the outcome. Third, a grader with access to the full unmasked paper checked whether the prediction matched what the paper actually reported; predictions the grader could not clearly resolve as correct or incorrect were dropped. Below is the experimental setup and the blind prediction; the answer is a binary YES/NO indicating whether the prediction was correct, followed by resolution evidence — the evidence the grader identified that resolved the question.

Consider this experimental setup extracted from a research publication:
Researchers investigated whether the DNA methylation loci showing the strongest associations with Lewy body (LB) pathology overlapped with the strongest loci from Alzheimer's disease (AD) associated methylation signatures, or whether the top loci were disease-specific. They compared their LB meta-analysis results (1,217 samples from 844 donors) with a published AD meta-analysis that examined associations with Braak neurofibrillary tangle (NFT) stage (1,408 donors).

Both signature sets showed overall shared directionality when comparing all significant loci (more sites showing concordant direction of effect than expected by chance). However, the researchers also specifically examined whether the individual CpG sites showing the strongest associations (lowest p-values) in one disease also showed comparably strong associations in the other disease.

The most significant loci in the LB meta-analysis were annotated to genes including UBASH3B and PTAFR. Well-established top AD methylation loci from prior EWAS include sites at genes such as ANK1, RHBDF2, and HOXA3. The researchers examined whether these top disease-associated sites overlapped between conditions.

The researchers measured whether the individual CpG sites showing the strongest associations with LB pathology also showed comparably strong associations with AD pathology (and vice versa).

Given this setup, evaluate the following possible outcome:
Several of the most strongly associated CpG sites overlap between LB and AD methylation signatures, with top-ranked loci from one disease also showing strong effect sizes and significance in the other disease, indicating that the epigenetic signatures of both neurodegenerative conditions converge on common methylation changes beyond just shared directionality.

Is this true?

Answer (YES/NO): NO